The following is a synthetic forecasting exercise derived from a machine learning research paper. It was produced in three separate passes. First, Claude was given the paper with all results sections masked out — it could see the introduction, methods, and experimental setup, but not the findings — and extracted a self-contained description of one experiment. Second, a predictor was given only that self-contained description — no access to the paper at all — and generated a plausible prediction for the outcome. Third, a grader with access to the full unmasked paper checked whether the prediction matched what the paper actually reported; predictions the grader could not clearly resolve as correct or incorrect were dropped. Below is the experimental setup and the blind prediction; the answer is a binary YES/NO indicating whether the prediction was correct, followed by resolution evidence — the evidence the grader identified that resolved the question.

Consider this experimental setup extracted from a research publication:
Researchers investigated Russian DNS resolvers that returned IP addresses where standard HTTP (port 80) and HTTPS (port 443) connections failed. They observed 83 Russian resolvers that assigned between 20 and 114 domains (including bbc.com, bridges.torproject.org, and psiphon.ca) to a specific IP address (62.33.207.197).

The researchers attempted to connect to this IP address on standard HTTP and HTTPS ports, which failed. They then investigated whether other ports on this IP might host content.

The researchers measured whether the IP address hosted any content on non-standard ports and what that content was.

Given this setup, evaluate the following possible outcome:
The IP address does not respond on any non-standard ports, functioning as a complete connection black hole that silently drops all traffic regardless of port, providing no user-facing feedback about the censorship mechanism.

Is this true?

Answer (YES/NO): NO